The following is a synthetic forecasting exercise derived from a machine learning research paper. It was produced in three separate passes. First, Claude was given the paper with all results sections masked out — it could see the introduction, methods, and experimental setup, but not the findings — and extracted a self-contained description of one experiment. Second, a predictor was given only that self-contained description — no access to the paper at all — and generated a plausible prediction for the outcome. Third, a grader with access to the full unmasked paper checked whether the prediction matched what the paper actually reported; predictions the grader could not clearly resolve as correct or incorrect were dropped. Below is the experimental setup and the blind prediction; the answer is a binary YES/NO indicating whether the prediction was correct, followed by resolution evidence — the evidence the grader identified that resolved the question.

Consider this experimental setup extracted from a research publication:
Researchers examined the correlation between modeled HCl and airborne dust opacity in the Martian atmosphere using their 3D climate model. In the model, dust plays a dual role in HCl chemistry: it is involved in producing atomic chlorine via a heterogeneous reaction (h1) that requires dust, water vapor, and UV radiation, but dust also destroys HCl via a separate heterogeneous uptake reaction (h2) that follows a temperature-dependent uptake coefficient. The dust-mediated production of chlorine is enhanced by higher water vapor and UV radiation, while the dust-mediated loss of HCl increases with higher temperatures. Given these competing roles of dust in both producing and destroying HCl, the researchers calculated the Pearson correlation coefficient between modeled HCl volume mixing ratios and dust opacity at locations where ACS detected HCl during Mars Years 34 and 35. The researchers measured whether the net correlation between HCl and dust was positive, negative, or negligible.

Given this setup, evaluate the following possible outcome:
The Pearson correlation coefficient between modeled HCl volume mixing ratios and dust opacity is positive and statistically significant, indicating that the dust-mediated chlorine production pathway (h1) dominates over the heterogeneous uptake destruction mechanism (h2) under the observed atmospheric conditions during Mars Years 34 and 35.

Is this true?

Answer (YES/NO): YES